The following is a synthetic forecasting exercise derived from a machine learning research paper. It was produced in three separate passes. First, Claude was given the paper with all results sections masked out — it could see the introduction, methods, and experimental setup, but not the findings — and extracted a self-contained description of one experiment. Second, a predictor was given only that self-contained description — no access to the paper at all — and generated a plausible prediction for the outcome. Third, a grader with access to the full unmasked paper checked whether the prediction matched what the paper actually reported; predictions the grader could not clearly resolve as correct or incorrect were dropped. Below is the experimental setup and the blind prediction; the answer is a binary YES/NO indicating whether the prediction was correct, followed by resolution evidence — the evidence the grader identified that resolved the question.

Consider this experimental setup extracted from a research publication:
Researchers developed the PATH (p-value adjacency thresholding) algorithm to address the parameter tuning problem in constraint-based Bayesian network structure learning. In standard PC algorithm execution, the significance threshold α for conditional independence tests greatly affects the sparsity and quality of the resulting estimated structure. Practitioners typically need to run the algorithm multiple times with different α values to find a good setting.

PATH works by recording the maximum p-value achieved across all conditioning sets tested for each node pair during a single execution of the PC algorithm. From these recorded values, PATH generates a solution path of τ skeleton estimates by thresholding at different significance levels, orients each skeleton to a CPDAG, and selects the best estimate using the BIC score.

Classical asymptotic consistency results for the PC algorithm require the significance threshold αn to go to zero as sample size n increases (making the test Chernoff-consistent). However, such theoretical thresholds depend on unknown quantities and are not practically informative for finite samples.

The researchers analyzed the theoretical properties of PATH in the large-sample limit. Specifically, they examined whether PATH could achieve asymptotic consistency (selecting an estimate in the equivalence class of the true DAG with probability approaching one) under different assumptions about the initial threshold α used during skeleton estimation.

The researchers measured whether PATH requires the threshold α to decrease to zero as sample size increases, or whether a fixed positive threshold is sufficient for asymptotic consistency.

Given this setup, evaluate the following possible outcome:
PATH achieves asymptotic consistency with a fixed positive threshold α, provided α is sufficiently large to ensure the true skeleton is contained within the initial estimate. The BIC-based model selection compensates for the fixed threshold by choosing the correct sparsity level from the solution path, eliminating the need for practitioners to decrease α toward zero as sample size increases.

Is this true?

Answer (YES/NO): YES